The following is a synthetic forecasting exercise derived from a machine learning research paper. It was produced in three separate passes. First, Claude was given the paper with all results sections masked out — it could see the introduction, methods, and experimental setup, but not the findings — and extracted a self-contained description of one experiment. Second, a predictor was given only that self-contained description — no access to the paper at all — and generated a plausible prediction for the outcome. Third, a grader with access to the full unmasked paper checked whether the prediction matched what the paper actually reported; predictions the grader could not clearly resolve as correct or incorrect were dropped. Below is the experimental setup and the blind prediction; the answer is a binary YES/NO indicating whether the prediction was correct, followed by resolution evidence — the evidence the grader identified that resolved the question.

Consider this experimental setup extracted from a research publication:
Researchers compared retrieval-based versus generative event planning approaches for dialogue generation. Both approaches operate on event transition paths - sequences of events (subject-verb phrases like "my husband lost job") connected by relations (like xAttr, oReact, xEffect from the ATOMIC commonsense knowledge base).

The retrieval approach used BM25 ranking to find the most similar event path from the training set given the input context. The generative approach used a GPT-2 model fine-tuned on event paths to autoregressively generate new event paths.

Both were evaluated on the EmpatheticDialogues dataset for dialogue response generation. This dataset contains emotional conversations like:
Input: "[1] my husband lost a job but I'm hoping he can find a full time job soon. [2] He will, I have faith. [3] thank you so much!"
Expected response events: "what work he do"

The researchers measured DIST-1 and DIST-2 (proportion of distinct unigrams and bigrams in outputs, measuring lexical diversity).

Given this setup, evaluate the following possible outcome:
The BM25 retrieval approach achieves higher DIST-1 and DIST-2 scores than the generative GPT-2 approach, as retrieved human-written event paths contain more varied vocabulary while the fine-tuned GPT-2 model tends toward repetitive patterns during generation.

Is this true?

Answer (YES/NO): YES